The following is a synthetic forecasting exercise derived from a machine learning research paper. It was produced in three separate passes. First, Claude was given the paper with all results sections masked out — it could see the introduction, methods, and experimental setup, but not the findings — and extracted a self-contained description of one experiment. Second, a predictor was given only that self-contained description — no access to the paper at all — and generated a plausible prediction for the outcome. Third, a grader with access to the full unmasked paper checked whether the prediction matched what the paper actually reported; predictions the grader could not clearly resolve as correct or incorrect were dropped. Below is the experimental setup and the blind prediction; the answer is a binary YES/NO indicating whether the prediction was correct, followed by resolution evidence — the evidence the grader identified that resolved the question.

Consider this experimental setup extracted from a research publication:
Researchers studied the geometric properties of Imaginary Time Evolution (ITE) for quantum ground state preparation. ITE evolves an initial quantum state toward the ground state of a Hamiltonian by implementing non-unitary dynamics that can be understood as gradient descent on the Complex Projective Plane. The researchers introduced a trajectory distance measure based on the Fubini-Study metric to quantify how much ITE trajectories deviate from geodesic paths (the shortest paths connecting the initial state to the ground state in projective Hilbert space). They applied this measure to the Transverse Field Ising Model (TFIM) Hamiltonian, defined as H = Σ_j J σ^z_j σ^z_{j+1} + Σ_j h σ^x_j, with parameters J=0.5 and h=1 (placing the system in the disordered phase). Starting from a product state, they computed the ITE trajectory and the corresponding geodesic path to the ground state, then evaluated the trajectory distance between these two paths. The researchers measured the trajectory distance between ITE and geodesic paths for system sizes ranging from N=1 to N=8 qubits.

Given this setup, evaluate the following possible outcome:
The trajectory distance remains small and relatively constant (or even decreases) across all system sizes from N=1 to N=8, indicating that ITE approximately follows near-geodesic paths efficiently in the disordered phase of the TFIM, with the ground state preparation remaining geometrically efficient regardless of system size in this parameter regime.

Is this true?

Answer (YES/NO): NO